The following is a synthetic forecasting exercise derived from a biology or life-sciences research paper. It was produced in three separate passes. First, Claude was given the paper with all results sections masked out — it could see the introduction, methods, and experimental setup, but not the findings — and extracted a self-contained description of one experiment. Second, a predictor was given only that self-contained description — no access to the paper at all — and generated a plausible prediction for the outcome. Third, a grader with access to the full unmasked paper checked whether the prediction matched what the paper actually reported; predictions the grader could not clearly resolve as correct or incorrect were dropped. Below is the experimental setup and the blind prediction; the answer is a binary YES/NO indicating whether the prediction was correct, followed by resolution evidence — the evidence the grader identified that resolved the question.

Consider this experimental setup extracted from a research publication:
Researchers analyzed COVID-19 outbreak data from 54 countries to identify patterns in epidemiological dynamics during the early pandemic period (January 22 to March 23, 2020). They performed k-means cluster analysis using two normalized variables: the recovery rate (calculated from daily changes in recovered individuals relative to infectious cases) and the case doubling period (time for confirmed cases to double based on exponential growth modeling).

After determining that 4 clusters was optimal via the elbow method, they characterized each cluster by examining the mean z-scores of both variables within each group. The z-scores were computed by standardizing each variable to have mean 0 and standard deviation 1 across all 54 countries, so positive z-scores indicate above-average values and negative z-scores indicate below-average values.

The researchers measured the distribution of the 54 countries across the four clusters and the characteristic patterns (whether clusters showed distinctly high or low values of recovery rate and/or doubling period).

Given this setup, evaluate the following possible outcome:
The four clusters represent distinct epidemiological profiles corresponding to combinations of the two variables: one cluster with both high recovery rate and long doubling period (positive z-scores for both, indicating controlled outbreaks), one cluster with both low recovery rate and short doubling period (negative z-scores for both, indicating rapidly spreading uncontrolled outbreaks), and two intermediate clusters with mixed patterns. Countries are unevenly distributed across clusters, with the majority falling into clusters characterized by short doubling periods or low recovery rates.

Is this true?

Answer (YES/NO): NO